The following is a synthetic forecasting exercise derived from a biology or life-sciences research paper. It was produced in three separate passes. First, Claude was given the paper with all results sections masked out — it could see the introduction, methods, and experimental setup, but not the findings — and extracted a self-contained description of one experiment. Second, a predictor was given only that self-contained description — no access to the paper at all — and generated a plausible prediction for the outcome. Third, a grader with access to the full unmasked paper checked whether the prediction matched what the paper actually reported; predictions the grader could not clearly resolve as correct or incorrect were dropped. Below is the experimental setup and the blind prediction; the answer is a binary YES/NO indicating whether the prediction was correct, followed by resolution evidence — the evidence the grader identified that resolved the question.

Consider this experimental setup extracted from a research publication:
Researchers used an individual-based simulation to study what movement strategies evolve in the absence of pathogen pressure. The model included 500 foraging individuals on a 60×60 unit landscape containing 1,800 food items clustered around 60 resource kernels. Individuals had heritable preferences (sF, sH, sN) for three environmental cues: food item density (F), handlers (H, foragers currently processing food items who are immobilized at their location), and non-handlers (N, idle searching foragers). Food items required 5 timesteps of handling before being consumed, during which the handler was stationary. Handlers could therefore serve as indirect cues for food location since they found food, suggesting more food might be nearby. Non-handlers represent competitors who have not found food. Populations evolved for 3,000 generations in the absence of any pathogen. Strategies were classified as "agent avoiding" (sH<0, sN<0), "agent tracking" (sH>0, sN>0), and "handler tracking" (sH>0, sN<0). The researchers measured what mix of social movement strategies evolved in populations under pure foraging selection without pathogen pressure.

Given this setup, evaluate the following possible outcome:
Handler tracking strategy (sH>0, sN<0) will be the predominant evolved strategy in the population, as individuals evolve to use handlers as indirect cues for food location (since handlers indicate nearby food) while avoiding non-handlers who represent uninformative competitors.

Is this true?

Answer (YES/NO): NO